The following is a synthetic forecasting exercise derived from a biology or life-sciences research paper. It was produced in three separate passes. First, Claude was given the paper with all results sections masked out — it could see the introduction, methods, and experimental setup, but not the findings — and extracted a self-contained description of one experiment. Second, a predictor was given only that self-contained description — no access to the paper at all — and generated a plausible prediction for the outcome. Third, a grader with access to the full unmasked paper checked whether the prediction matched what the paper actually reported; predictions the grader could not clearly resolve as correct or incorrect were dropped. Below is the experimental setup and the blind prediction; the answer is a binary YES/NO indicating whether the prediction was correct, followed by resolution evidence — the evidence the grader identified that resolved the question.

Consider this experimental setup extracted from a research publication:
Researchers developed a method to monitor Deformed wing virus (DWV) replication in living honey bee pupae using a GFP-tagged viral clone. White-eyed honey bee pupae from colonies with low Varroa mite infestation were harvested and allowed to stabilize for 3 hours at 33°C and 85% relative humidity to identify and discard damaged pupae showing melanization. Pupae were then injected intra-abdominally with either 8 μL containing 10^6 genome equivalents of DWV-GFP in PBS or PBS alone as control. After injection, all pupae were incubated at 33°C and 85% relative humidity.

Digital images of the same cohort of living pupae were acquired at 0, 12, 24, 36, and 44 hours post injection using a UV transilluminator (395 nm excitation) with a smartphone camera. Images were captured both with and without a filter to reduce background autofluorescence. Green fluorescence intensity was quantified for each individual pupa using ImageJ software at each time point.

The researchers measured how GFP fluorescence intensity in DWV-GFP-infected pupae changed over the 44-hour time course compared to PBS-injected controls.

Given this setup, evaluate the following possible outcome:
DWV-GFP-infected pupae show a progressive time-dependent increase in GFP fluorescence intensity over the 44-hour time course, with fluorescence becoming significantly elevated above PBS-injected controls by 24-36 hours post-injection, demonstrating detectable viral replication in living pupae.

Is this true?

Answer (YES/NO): YES